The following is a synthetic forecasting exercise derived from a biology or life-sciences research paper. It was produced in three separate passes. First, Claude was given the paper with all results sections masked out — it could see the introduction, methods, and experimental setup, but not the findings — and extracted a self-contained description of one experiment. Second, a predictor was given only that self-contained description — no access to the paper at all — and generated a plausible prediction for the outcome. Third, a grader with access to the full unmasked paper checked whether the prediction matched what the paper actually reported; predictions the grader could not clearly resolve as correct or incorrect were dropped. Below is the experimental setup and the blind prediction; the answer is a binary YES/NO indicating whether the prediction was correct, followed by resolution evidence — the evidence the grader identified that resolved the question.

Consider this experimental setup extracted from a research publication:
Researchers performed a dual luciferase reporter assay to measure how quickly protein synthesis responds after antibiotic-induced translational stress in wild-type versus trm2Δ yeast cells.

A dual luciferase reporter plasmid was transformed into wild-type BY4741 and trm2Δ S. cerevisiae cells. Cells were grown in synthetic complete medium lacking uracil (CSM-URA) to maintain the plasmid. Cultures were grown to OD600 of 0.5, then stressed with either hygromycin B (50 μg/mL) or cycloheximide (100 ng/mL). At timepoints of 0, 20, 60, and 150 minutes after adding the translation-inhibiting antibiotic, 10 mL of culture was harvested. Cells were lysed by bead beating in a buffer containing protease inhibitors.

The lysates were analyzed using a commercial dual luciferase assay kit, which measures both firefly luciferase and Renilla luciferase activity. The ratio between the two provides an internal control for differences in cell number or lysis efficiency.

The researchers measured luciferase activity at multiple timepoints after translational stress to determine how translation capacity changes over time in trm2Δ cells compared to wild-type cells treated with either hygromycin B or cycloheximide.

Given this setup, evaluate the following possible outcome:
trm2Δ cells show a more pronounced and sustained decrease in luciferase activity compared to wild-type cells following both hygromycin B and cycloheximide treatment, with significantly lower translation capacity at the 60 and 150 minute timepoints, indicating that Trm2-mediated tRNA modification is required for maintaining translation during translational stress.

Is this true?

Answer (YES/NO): NO